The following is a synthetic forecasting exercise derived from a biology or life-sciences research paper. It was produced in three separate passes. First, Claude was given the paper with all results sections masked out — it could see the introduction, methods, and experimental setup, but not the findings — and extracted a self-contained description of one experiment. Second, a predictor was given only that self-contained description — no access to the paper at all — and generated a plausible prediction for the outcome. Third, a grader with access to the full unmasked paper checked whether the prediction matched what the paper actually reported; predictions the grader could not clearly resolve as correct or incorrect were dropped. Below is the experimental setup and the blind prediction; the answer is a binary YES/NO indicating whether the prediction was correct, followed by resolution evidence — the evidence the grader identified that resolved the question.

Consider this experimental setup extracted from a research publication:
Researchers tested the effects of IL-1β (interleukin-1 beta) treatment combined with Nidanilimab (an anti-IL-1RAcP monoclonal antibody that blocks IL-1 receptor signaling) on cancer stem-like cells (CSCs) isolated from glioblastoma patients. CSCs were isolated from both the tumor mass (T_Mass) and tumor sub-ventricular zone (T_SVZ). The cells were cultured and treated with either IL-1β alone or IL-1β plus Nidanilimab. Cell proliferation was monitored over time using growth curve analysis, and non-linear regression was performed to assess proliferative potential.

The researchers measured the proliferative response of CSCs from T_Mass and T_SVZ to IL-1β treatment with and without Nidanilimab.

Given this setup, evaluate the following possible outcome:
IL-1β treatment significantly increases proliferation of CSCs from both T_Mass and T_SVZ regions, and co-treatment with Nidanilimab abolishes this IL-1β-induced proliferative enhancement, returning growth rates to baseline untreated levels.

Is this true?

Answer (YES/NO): NO